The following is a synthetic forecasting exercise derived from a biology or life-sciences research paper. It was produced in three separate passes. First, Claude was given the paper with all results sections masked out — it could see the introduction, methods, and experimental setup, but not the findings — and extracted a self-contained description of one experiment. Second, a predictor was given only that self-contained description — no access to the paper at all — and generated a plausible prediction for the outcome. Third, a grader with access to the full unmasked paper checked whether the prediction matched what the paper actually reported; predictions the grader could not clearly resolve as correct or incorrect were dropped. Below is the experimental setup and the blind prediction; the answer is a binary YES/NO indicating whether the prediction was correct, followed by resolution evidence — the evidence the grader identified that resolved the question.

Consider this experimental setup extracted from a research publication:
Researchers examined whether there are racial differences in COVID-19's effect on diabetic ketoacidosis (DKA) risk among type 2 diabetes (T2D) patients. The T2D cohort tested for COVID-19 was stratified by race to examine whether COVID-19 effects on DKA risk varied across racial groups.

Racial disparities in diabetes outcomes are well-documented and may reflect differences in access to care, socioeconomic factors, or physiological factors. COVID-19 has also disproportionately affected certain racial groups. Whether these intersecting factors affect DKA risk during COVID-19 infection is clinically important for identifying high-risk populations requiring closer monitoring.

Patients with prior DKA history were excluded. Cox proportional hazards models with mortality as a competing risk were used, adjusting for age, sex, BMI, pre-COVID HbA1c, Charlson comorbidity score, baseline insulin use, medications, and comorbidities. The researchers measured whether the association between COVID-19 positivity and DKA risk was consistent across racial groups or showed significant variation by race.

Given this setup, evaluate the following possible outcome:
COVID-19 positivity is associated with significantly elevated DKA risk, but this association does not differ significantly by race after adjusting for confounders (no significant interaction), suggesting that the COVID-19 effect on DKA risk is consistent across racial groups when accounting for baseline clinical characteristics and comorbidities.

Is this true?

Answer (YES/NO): NO